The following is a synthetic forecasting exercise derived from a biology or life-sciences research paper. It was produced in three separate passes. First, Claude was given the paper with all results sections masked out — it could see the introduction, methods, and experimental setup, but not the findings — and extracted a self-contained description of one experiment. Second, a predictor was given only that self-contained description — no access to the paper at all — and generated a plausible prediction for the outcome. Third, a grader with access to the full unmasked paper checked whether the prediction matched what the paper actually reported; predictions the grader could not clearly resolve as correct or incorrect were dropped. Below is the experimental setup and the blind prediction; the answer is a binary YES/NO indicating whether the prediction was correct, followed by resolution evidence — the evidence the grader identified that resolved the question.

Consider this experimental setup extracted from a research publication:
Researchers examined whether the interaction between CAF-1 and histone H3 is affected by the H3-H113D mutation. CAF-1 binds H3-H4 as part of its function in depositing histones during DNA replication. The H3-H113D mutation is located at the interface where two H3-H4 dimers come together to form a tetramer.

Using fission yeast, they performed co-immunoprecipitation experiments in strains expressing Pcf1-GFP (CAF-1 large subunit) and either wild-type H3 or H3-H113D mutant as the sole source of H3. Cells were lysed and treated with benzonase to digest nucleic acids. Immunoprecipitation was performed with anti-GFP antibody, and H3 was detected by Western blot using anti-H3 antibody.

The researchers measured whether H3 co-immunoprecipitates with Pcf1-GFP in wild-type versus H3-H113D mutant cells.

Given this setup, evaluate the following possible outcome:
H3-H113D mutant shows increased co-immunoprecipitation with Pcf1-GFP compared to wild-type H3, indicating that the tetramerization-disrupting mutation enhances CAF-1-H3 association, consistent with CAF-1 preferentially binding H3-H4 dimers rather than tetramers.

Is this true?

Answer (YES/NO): NO